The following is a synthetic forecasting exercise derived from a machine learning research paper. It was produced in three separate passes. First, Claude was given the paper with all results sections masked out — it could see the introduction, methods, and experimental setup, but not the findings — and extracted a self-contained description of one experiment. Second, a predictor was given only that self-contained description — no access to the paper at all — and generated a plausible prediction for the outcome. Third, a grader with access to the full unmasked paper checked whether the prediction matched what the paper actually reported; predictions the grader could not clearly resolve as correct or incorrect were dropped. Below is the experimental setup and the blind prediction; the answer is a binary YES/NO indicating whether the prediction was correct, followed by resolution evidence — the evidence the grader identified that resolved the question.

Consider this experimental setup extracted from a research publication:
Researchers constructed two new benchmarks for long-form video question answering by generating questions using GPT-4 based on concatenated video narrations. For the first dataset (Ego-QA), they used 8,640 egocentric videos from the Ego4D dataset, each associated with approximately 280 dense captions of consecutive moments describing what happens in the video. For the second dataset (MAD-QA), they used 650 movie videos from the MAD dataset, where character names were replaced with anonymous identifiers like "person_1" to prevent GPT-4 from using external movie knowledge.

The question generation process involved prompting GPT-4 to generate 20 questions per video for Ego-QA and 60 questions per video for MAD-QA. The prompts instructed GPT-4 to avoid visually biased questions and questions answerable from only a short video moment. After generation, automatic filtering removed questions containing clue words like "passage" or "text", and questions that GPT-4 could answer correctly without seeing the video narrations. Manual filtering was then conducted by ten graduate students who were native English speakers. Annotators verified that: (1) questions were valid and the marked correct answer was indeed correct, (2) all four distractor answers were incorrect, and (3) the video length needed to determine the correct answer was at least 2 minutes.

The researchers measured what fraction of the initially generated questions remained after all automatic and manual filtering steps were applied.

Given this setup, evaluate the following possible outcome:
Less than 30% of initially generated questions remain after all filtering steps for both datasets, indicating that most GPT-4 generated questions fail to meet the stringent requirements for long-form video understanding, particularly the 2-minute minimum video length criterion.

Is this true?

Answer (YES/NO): YES